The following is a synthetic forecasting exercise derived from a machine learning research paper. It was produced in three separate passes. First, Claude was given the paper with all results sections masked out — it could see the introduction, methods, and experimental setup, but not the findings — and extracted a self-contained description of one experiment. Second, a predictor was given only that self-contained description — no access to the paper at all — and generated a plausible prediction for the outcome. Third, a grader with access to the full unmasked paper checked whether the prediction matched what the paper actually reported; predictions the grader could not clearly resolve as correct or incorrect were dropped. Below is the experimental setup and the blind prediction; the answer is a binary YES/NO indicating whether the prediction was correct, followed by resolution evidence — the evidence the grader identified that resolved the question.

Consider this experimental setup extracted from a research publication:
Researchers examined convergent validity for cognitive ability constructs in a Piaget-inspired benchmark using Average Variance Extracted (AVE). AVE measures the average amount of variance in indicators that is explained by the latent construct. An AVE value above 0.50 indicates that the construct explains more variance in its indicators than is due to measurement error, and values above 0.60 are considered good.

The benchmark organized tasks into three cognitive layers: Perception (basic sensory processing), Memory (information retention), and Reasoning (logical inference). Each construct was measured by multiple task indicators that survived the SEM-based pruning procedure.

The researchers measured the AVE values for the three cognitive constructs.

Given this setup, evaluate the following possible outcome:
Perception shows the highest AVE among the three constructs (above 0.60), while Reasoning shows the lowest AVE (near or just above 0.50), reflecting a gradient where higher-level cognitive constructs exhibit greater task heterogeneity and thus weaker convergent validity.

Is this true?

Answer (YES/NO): NO